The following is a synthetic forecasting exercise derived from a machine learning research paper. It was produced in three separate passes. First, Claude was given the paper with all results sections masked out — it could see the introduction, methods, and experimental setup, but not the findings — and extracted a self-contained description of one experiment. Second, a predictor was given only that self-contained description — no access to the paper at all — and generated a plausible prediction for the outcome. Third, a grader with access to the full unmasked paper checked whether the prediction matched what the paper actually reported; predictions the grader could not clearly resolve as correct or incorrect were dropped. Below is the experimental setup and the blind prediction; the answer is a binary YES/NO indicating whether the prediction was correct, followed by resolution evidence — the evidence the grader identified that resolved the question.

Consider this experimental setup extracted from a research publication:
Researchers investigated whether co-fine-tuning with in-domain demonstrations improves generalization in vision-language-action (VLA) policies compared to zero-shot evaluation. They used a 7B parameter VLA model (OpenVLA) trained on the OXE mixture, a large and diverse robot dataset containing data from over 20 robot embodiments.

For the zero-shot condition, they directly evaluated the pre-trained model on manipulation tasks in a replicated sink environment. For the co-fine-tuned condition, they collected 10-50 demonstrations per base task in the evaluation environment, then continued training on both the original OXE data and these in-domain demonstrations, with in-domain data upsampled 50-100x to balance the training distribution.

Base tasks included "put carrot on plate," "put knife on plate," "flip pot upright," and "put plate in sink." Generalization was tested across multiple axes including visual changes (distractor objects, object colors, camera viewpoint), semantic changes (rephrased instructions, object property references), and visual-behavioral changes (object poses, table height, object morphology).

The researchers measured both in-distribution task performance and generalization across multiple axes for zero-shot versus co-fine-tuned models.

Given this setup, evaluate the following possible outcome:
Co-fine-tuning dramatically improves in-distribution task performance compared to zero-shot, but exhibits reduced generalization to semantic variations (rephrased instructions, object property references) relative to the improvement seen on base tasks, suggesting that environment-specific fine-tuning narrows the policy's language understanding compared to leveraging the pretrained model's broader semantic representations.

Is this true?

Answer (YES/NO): NO